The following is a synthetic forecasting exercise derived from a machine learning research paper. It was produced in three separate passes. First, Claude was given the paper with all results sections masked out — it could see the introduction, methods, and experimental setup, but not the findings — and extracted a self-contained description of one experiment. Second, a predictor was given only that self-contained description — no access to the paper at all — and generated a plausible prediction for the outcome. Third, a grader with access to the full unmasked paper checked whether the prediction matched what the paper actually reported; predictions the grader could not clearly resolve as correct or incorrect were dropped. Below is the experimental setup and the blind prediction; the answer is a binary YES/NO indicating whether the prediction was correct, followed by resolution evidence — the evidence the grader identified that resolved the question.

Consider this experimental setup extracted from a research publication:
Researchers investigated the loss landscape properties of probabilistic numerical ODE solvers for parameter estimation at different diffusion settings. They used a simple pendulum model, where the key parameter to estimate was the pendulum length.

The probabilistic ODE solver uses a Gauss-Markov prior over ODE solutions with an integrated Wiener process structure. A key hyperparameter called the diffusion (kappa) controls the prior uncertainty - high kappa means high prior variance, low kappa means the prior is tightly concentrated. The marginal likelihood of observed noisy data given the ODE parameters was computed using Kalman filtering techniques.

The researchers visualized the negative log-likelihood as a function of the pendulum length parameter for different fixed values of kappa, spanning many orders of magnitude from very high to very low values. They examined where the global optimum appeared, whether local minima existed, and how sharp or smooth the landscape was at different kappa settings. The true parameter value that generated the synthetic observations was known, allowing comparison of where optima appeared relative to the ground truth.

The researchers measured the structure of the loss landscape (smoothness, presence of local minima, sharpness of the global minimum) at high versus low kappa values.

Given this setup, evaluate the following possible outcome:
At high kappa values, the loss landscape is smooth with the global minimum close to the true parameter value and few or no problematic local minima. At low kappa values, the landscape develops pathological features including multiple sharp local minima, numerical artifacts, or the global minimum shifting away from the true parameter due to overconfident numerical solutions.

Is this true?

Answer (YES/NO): NO